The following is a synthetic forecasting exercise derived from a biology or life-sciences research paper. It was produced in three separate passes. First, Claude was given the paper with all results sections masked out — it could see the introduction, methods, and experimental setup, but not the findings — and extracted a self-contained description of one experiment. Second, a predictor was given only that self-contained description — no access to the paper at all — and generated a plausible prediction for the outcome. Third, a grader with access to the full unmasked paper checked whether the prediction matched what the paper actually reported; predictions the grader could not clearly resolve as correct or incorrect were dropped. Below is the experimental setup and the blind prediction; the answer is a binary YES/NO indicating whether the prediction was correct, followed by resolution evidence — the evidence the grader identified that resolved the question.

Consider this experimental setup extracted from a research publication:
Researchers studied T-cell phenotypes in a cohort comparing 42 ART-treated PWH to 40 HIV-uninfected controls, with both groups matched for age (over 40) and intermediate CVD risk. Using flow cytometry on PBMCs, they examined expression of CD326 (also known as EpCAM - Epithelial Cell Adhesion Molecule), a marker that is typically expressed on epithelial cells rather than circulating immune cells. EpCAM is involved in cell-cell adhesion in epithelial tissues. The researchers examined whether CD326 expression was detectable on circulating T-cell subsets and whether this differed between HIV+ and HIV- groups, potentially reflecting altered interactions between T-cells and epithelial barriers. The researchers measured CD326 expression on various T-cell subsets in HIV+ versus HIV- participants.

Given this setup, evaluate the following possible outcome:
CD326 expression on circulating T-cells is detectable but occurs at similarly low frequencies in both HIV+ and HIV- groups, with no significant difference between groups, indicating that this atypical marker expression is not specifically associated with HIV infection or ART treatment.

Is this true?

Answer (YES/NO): NO